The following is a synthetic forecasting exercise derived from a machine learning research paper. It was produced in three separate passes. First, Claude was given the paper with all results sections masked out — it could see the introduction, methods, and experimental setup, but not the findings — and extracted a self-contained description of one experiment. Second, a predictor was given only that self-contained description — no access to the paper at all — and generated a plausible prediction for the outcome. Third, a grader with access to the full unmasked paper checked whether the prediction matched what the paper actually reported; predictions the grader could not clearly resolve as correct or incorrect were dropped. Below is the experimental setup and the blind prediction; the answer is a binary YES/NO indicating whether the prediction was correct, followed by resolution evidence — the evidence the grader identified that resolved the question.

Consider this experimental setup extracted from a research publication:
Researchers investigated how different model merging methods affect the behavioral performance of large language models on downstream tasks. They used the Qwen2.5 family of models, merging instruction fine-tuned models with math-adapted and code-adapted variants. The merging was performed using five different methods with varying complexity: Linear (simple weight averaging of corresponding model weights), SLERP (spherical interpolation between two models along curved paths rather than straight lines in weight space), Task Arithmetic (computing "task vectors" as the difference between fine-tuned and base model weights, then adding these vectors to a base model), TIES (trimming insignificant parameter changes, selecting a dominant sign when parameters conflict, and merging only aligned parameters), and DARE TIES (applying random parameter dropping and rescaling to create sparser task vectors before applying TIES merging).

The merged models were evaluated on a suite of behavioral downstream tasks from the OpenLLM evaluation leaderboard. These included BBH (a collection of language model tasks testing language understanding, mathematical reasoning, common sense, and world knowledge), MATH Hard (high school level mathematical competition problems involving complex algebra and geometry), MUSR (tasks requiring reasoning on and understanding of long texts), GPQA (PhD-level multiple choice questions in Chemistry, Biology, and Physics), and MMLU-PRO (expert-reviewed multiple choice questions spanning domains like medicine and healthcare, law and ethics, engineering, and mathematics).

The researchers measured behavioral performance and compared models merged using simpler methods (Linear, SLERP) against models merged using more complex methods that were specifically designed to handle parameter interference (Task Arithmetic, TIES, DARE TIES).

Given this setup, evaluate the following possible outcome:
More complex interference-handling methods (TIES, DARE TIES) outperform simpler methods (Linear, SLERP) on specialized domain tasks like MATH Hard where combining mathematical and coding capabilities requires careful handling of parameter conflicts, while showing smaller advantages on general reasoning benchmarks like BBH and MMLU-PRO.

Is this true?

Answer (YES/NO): NO